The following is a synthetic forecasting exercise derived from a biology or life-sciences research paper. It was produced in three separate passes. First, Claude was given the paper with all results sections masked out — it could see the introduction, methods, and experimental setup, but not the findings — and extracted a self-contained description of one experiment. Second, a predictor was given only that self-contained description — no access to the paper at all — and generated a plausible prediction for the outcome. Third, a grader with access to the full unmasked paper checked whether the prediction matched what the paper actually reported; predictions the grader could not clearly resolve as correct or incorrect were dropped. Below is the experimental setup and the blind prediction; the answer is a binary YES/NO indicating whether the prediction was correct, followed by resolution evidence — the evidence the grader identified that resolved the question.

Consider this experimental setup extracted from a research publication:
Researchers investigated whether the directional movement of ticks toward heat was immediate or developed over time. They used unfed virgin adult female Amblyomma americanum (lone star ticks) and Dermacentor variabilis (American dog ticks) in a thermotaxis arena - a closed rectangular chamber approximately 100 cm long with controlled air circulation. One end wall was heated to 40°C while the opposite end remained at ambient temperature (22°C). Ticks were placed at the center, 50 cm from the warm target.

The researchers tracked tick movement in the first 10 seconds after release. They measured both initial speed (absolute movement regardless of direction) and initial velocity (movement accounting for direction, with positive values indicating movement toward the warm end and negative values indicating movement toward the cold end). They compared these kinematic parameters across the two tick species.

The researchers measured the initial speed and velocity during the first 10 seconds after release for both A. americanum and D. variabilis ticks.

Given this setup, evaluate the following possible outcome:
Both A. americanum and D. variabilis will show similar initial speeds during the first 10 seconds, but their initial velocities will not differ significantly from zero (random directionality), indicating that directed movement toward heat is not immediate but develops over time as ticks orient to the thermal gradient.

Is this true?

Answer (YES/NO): NO